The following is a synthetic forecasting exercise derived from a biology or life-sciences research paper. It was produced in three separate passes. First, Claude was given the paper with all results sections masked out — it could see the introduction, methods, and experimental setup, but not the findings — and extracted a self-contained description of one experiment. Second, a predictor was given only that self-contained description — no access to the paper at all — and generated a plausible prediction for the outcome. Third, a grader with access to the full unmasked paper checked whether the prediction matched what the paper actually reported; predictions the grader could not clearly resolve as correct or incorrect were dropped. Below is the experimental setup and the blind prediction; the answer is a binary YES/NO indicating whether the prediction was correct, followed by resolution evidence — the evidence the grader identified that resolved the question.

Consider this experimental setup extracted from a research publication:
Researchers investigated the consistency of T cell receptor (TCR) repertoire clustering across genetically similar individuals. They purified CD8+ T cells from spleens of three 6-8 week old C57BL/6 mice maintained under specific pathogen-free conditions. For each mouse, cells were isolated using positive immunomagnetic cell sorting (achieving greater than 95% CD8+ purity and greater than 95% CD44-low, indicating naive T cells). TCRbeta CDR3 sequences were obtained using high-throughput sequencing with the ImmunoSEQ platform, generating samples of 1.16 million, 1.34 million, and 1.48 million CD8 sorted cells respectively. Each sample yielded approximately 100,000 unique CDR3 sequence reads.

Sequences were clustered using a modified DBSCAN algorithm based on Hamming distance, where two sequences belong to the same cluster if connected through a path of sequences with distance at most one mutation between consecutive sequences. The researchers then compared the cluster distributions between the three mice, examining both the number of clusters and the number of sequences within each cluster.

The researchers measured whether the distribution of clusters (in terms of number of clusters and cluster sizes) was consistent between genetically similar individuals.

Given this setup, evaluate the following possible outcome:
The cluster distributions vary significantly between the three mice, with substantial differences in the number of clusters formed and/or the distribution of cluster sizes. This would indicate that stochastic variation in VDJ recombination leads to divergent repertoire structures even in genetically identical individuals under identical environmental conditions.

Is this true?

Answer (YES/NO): NO